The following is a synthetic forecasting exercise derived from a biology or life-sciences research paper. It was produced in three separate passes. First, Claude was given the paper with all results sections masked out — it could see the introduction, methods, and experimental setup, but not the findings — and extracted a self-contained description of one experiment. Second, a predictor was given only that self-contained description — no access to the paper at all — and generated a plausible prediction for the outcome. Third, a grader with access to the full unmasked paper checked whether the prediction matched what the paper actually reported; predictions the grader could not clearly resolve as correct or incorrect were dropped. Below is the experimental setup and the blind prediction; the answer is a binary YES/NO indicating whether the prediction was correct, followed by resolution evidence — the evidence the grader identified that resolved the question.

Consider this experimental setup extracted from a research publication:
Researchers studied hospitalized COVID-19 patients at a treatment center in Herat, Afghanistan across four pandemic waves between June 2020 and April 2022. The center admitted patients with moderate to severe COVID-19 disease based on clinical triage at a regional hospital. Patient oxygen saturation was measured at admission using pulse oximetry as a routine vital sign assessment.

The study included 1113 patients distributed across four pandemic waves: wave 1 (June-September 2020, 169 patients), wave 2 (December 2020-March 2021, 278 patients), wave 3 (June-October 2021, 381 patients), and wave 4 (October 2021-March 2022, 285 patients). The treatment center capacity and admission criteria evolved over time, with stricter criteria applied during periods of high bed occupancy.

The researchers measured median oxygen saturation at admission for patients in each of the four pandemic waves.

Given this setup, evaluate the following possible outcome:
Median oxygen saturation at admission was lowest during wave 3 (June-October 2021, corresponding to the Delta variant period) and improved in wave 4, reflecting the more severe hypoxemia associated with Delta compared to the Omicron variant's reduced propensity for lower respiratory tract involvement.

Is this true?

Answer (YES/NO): NO